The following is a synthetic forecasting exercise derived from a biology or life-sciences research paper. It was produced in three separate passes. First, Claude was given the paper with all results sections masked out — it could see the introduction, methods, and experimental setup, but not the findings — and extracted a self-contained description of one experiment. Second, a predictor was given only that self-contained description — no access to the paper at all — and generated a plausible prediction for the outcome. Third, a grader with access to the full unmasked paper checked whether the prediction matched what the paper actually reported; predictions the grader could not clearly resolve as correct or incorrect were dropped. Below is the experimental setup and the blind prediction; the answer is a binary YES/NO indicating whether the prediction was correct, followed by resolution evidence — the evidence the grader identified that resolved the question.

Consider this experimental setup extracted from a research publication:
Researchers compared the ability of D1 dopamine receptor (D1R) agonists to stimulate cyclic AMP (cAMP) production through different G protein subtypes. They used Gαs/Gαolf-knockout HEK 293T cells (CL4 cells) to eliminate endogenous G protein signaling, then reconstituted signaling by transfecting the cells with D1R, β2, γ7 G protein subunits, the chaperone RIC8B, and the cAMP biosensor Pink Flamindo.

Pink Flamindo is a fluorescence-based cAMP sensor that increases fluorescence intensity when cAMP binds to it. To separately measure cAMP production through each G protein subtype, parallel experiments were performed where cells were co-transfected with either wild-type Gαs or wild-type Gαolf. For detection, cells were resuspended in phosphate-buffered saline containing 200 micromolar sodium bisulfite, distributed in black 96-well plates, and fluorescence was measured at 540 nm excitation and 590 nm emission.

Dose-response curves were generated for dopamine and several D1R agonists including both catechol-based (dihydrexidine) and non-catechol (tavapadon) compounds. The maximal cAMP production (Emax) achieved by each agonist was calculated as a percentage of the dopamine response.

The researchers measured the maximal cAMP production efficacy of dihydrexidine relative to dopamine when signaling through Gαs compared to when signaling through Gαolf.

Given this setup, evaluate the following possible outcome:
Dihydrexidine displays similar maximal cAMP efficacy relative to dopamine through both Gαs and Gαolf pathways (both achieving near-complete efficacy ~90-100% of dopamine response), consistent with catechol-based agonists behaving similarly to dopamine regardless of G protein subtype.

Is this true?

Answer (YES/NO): NO